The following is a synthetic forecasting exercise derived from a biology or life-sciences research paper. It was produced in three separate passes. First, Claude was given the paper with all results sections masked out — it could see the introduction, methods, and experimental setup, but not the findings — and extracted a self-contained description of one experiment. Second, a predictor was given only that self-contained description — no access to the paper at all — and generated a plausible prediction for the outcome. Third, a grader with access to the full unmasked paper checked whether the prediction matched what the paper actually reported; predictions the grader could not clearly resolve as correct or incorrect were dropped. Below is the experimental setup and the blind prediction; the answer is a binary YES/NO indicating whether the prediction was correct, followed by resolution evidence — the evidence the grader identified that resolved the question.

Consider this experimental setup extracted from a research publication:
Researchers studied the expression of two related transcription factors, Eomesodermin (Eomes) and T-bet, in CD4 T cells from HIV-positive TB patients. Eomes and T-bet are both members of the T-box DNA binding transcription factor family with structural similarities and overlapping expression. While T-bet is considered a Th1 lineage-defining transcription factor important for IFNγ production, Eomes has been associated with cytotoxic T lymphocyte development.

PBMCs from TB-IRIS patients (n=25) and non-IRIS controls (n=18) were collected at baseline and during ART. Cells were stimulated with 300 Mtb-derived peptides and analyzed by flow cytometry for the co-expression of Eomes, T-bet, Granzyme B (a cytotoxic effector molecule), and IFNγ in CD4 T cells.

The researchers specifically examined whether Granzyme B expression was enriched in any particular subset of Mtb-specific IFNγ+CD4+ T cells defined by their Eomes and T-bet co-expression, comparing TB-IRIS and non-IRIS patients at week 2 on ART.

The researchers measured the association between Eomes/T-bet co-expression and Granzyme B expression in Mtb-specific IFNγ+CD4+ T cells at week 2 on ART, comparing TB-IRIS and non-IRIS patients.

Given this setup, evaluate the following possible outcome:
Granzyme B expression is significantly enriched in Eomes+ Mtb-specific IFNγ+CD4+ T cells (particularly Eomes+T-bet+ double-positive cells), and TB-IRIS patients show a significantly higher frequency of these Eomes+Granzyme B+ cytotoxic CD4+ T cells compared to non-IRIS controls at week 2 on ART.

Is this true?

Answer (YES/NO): YES